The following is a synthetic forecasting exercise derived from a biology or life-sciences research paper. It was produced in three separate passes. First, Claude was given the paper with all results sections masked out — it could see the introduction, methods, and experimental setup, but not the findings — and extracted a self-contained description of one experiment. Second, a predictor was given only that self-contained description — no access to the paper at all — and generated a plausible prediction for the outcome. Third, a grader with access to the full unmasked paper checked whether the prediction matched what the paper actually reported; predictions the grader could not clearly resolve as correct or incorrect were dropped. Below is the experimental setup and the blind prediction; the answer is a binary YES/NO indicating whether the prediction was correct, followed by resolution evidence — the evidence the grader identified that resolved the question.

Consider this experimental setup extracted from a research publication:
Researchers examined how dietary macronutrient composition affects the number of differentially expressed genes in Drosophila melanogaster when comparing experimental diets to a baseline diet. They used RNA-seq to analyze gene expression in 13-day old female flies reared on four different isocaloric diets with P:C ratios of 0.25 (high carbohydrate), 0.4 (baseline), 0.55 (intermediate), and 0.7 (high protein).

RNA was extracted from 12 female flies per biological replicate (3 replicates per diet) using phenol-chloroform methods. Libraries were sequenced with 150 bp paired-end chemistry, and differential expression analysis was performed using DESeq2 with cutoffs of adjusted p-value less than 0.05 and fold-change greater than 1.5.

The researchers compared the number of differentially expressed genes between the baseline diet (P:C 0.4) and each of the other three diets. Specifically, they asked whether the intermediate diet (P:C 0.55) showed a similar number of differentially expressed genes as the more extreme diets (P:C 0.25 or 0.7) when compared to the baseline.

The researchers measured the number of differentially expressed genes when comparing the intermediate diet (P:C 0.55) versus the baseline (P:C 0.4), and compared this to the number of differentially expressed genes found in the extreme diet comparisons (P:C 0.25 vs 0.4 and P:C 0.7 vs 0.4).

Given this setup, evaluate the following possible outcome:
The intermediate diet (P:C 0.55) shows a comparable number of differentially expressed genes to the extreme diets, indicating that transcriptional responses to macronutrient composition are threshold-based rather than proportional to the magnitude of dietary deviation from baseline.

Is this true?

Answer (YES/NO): NO